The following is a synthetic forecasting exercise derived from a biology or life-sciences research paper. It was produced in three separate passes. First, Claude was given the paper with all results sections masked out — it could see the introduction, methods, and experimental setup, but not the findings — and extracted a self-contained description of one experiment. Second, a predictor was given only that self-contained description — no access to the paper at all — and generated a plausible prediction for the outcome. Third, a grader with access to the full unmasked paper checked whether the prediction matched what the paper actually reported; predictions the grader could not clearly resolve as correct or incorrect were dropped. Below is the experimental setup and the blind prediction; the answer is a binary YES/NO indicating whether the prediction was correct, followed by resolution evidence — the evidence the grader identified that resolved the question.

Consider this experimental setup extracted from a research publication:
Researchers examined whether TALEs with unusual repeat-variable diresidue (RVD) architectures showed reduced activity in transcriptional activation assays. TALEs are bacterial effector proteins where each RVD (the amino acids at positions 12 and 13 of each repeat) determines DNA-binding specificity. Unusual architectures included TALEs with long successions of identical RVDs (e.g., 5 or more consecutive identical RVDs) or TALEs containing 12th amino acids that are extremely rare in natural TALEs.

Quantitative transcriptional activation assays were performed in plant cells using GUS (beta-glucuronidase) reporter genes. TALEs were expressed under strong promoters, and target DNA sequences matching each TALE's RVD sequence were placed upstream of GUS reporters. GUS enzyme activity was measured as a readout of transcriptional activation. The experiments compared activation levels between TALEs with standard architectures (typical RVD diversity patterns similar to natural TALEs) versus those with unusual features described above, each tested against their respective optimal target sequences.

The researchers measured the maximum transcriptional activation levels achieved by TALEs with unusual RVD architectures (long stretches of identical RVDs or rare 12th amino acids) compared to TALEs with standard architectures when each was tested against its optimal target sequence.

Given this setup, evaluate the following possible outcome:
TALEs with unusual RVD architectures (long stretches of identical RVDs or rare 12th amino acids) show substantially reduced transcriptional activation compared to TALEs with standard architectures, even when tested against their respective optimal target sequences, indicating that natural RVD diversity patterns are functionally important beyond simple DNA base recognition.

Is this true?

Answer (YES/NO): YES